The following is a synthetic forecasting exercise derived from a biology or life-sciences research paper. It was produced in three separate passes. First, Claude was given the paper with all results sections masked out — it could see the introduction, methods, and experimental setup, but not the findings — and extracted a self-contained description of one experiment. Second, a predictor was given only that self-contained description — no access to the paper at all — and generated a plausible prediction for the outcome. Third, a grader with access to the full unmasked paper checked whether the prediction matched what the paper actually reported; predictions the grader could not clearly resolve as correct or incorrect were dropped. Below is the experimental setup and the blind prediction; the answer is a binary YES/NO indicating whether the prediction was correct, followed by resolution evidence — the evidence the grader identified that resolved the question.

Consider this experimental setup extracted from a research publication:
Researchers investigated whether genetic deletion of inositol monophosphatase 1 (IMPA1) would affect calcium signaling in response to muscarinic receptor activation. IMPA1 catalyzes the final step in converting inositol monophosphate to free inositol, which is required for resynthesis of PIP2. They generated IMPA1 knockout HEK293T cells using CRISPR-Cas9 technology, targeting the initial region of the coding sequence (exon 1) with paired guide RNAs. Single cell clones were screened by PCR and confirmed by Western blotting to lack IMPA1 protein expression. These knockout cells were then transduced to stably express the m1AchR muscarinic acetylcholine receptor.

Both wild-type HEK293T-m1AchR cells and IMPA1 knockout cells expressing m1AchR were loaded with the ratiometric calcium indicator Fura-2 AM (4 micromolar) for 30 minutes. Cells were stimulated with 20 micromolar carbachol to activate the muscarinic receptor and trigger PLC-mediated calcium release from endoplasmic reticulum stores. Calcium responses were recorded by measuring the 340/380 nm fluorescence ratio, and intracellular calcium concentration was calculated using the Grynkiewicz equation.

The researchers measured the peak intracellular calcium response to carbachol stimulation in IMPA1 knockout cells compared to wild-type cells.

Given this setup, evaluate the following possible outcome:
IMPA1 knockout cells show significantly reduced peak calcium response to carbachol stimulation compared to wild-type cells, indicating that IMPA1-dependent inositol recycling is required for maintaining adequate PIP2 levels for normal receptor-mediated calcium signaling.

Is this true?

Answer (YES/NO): YES